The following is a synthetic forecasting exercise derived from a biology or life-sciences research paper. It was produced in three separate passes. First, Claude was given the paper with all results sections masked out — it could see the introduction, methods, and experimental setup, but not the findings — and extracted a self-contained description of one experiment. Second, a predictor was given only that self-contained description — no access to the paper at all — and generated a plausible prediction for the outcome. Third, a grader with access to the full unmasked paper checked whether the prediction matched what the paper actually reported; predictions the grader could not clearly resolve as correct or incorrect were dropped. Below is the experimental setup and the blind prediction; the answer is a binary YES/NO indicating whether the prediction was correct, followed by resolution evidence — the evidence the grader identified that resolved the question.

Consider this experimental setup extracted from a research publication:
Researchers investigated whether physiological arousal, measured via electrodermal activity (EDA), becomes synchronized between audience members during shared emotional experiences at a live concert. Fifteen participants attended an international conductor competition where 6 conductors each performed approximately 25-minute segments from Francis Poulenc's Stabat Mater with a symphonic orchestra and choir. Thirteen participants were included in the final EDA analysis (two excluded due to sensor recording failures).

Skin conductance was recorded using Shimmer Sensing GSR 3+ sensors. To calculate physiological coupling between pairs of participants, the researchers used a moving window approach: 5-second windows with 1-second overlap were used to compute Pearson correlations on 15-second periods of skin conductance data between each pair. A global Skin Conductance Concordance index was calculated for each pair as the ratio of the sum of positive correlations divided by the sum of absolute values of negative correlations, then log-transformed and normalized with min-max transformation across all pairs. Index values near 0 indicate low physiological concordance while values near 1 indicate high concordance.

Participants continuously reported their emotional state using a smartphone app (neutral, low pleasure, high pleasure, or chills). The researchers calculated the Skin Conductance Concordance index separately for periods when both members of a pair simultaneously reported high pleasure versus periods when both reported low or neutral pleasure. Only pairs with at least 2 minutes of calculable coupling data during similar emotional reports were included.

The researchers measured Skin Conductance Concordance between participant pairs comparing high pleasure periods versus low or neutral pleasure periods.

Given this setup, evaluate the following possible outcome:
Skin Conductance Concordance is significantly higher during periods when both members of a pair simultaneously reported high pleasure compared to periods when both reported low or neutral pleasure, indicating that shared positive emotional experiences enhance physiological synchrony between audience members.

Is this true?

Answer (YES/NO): YES